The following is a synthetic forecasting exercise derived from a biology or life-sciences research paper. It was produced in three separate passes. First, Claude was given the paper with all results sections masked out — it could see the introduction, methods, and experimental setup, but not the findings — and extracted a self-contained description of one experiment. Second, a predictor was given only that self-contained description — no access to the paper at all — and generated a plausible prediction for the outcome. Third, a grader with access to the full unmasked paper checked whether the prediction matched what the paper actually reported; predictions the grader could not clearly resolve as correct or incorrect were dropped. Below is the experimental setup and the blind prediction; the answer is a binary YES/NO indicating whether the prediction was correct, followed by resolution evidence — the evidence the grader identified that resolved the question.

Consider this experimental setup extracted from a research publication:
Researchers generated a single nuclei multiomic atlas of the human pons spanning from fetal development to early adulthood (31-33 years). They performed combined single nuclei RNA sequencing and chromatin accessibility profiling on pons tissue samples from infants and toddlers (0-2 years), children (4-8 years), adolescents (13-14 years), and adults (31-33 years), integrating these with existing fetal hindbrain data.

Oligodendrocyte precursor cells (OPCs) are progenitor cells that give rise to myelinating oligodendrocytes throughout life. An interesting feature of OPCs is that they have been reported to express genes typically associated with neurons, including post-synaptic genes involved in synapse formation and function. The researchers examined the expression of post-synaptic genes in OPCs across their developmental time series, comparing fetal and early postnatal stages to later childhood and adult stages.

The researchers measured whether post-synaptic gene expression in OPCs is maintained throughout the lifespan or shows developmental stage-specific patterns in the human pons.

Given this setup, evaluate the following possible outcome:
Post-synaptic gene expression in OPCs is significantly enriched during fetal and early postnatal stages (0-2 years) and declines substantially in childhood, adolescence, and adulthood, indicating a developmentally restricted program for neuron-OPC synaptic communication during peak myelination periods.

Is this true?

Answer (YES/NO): NO